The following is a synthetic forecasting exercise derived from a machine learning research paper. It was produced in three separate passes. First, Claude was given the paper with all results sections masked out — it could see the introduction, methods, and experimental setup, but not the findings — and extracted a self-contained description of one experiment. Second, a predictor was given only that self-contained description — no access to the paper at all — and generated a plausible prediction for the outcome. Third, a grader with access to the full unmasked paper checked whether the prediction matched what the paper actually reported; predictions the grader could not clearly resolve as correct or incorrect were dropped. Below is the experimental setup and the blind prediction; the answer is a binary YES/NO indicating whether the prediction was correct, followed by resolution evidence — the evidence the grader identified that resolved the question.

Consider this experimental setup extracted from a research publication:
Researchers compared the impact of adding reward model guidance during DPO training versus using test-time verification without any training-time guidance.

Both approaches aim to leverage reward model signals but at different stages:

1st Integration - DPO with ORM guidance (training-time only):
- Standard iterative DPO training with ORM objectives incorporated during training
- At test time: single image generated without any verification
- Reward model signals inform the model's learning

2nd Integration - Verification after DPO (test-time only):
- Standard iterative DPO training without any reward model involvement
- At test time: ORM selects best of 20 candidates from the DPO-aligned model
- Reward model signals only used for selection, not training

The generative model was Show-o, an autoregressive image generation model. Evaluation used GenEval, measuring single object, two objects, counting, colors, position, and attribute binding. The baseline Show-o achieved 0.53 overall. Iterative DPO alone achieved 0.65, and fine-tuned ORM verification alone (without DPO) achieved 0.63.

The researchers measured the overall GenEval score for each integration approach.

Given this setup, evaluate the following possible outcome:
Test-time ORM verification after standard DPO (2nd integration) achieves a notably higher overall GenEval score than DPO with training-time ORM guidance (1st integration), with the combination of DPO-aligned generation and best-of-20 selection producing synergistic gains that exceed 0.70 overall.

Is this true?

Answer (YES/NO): YES